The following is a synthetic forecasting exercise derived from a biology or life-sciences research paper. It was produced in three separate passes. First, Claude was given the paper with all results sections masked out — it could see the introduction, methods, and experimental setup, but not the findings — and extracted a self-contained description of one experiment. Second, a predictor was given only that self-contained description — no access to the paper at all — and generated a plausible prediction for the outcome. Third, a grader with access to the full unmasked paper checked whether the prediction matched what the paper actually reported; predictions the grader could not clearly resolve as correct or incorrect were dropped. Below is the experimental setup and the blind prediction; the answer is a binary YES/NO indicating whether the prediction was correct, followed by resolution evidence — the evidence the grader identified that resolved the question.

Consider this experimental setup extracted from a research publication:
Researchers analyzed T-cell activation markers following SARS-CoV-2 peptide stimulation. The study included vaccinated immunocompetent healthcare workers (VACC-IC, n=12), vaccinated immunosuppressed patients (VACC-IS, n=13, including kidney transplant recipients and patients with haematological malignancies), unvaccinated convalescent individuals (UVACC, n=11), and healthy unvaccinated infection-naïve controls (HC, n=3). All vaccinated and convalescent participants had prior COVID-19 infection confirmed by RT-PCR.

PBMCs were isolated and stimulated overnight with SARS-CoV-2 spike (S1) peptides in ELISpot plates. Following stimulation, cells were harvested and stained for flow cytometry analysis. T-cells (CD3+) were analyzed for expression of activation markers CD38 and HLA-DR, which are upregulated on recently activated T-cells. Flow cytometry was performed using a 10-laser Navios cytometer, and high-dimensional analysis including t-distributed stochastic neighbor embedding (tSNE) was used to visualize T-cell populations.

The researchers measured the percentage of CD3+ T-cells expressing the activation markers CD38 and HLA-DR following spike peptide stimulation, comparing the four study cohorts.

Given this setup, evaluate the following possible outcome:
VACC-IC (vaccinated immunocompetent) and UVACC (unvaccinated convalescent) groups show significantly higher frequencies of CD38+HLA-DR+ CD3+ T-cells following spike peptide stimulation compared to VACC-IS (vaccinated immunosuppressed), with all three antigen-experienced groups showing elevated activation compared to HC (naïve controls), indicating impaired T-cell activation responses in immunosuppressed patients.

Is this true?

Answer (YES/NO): NO